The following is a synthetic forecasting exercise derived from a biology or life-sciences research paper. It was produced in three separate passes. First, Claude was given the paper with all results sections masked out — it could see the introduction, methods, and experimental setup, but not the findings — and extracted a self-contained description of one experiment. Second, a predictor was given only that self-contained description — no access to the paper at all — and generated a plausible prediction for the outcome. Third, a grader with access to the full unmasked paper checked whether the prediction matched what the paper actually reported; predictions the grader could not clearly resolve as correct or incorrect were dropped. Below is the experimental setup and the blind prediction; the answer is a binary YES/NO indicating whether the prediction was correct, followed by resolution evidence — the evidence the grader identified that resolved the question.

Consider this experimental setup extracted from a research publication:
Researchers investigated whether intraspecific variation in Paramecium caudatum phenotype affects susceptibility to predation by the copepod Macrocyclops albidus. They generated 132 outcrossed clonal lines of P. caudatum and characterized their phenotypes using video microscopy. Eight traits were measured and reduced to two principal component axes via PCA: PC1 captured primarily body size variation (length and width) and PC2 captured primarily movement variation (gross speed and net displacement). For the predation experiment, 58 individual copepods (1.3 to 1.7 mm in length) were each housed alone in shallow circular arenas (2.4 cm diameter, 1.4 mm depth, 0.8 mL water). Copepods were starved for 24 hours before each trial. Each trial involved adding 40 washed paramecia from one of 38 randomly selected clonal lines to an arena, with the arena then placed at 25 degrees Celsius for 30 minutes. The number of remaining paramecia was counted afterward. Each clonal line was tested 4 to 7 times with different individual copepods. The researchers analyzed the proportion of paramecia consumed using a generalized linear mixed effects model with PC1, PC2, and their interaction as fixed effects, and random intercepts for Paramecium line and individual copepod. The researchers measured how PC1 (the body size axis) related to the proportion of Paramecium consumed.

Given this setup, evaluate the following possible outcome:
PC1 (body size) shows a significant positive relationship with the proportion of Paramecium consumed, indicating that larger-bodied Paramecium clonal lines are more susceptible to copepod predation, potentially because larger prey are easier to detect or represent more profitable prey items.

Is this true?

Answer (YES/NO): YES